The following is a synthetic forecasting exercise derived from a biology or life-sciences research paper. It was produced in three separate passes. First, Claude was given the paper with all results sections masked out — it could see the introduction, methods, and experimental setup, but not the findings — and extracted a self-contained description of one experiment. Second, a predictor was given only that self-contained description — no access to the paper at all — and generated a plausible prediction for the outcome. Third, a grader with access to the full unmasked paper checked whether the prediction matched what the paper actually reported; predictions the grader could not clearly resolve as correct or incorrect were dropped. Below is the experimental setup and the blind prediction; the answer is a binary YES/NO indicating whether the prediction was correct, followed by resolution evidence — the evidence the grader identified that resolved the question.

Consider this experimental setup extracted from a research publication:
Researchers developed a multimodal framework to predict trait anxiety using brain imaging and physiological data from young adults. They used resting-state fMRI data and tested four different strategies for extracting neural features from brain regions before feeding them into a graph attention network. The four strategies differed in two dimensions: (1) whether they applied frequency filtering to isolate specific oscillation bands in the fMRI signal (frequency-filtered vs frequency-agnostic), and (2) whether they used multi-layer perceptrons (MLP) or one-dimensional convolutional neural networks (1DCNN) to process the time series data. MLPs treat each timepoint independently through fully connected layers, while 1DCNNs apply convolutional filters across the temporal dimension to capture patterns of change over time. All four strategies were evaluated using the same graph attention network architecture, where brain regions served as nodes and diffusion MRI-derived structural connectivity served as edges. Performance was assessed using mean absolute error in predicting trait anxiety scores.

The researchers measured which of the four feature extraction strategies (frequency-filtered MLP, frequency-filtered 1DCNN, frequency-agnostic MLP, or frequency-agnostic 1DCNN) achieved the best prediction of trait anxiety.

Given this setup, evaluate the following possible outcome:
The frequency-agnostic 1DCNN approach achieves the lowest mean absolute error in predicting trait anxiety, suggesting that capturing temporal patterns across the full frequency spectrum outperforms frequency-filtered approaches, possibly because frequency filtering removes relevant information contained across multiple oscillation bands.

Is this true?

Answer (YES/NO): NO